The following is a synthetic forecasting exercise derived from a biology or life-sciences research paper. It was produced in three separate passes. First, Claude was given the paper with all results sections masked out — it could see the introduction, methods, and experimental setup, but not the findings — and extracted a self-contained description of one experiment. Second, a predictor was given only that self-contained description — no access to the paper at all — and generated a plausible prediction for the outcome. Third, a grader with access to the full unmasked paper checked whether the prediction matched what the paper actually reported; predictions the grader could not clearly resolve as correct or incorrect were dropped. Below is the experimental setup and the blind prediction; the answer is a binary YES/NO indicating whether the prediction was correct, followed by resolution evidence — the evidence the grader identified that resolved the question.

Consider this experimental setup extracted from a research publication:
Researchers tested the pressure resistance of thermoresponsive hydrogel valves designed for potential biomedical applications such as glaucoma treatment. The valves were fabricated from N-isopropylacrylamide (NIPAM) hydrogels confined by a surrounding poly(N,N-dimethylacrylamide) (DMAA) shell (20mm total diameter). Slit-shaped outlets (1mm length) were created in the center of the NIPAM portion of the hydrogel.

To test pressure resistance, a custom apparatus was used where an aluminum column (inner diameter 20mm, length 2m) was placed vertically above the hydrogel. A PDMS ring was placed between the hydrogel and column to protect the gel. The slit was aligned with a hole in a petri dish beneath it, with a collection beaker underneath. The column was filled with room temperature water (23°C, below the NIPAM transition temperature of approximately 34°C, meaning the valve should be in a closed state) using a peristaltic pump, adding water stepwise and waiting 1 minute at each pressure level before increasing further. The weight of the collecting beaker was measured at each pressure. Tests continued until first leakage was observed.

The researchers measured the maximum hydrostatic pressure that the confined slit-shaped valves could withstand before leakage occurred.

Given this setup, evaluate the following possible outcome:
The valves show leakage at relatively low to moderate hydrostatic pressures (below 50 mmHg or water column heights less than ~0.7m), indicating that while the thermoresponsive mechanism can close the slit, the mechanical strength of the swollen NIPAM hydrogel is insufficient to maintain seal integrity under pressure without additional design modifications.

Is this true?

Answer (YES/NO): NO